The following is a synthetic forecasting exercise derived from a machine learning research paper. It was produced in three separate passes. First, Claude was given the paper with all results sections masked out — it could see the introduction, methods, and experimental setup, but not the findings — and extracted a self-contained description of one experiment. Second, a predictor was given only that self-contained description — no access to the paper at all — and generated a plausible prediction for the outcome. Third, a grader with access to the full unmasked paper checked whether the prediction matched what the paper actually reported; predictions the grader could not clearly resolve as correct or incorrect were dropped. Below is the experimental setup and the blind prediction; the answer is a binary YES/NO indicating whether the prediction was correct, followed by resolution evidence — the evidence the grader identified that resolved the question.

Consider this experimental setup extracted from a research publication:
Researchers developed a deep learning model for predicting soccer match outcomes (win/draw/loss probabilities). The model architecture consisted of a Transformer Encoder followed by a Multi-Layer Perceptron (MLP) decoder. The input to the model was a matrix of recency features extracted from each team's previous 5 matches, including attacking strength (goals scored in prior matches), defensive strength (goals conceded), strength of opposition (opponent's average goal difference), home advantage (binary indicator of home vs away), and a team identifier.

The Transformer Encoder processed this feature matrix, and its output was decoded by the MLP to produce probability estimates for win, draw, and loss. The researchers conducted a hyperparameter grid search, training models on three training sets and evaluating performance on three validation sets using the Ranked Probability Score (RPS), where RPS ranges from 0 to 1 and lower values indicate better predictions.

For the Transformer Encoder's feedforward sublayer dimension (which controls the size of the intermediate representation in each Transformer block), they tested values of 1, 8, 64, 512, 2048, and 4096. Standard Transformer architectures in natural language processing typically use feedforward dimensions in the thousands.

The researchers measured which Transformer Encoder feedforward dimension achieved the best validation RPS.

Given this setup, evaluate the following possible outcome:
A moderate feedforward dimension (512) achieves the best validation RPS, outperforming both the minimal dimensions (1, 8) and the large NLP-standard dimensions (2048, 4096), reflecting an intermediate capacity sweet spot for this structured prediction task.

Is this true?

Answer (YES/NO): NO